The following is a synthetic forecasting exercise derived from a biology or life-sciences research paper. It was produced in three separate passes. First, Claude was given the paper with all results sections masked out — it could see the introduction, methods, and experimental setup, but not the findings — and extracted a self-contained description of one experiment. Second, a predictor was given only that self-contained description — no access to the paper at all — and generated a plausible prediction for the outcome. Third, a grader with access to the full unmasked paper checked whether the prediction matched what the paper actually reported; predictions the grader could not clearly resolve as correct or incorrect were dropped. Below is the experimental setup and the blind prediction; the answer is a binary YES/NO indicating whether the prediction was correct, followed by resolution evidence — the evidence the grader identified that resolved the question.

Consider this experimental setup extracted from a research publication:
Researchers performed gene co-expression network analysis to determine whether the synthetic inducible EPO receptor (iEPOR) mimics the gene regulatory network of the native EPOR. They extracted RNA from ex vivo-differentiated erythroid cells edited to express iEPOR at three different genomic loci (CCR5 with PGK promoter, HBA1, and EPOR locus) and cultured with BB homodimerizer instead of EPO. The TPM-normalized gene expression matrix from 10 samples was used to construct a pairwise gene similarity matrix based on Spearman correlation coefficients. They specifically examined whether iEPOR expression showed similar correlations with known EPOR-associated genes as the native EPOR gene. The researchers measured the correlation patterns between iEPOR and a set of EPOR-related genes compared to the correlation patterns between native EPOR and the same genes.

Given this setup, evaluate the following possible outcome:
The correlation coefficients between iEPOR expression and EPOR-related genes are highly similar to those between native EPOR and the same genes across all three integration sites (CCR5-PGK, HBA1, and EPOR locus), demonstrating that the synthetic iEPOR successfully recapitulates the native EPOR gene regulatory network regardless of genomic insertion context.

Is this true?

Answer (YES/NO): NO